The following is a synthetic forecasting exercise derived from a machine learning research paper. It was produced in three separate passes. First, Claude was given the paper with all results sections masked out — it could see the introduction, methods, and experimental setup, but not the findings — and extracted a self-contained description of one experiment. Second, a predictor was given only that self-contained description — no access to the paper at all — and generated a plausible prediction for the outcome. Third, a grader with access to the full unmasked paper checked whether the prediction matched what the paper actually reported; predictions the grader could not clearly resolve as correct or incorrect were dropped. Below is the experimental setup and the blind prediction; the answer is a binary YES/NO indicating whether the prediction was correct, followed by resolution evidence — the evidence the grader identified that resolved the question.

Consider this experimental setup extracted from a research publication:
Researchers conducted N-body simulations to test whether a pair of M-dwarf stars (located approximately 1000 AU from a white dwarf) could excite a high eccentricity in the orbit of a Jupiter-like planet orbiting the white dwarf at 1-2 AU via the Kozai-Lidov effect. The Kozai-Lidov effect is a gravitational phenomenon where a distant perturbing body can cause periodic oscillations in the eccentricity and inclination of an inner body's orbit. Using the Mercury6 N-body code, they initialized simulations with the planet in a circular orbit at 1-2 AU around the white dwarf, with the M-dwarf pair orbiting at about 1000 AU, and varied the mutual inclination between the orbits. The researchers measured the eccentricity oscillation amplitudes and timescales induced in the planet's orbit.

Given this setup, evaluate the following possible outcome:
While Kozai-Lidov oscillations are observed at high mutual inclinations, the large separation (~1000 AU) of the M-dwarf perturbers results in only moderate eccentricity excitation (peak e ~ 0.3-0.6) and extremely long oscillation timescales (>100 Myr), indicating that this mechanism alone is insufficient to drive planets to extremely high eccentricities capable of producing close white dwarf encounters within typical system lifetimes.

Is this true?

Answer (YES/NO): NO